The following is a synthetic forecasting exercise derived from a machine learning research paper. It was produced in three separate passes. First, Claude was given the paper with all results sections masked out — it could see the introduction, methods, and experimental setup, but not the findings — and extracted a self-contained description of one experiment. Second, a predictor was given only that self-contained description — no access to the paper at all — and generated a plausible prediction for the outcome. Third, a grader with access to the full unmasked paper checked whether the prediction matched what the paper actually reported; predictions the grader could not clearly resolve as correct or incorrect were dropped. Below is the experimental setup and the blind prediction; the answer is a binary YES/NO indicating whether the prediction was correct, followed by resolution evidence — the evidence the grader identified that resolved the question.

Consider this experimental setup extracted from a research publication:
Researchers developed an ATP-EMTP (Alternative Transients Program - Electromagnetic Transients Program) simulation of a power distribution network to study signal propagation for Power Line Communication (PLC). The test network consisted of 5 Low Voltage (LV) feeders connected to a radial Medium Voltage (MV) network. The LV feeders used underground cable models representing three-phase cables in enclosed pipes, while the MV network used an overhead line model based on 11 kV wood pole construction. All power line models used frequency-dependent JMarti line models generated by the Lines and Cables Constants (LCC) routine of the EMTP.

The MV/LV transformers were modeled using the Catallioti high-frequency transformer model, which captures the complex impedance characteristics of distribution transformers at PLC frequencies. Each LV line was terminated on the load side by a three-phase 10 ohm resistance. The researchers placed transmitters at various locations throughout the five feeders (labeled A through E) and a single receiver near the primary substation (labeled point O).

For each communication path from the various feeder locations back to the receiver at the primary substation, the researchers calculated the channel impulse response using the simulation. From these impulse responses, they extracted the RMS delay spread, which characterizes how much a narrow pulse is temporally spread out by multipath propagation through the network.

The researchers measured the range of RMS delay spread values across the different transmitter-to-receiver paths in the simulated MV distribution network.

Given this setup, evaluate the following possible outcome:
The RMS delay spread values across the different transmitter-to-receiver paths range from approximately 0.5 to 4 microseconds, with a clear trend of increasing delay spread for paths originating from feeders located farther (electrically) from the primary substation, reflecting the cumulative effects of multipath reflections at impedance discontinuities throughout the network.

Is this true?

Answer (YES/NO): NO